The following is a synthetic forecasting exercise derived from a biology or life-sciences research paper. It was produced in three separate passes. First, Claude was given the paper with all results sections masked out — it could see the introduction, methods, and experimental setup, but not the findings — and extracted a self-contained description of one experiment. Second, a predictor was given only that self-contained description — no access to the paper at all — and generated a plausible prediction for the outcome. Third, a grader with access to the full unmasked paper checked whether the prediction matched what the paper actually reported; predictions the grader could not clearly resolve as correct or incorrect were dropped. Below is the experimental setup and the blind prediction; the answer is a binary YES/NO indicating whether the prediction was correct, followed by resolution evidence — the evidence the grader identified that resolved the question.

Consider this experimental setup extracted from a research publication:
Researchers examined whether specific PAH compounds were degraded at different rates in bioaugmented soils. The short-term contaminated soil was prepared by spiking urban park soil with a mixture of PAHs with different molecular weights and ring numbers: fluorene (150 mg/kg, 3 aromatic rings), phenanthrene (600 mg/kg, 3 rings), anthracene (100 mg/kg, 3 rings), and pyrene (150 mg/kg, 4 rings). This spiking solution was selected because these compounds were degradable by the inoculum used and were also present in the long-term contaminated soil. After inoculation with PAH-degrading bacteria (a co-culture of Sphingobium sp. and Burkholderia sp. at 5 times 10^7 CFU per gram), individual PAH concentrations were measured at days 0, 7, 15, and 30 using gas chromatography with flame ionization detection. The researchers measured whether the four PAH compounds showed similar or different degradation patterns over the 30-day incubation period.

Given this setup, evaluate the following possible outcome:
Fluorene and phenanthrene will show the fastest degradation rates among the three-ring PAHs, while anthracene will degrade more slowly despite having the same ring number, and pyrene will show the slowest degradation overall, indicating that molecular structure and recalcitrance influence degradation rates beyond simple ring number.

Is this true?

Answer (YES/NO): NO